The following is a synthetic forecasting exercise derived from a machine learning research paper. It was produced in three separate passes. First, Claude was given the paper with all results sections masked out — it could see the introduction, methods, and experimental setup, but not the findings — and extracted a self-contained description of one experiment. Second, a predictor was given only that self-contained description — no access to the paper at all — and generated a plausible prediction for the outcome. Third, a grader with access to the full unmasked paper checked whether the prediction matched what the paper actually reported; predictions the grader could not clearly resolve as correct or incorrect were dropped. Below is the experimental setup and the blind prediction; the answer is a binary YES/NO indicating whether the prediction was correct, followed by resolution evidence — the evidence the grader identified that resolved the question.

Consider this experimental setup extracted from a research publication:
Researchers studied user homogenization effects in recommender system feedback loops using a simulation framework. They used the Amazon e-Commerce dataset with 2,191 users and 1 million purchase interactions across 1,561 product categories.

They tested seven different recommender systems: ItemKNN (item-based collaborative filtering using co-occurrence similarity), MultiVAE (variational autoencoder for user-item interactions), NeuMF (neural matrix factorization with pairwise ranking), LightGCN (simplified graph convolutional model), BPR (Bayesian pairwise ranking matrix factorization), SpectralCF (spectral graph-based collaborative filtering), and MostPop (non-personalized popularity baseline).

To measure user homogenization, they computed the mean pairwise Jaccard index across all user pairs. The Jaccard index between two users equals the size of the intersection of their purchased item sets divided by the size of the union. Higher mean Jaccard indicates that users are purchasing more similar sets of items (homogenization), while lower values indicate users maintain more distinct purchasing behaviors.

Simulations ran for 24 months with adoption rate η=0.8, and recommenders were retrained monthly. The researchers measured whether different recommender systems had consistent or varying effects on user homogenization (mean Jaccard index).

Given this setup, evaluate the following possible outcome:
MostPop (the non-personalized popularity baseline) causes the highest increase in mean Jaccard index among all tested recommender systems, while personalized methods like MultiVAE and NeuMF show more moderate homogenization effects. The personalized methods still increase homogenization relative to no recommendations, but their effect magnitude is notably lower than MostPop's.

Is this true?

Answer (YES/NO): NO